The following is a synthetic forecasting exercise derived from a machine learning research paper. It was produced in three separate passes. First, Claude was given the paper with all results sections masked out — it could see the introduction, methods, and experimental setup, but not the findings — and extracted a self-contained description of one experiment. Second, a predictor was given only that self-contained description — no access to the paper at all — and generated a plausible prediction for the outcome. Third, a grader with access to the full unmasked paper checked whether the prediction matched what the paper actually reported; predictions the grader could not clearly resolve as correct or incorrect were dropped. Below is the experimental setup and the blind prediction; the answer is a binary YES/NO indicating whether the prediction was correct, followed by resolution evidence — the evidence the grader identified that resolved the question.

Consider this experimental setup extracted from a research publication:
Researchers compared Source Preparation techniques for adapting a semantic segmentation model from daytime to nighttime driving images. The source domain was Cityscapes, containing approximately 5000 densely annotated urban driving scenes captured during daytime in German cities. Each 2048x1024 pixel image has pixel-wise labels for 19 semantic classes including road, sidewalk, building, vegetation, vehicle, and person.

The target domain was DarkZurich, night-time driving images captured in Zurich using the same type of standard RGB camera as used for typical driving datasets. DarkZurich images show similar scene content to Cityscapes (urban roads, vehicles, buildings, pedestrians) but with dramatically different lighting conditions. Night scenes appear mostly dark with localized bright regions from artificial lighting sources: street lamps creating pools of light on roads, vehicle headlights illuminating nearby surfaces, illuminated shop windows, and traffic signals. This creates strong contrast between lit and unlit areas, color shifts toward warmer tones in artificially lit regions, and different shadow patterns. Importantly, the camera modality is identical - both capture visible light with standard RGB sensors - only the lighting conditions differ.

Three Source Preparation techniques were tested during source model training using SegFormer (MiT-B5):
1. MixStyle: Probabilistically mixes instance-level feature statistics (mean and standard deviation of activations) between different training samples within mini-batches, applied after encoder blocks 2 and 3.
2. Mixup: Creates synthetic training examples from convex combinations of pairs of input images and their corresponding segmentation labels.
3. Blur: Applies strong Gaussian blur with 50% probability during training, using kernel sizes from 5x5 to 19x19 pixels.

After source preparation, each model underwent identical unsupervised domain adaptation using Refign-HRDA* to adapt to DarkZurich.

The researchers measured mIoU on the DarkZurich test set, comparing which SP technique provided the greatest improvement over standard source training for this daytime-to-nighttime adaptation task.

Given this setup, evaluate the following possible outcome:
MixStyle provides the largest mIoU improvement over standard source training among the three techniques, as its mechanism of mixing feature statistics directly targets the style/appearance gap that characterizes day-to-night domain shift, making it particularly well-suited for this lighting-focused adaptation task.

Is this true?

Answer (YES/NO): YES